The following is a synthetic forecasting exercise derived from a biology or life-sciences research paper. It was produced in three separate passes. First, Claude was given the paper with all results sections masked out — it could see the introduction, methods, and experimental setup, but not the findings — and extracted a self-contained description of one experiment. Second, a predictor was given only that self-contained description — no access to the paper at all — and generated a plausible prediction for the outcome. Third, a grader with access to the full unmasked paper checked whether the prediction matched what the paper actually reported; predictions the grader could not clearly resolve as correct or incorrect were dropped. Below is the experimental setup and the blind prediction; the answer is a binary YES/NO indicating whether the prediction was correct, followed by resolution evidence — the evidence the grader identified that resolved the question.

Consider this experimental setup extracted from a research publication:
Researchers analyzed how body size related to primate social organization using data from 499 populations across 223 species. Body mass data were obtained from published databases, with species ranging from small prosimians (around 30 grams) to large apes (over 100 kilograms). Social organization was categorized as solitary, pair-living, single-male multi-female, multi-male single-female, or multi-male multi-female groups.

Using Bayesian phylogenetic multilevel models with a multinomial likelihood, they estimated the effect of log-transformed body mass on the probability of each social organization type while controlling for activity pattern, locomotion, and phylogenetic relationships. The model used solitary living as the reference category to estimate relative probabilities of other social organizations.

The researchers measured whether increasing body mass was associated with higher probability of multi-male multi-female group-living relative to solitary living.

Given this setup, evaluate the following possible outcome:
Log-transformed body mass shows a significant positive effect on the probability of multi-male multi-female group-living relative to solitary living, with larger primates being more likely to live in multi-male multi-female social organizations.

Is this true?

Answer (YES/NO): YES